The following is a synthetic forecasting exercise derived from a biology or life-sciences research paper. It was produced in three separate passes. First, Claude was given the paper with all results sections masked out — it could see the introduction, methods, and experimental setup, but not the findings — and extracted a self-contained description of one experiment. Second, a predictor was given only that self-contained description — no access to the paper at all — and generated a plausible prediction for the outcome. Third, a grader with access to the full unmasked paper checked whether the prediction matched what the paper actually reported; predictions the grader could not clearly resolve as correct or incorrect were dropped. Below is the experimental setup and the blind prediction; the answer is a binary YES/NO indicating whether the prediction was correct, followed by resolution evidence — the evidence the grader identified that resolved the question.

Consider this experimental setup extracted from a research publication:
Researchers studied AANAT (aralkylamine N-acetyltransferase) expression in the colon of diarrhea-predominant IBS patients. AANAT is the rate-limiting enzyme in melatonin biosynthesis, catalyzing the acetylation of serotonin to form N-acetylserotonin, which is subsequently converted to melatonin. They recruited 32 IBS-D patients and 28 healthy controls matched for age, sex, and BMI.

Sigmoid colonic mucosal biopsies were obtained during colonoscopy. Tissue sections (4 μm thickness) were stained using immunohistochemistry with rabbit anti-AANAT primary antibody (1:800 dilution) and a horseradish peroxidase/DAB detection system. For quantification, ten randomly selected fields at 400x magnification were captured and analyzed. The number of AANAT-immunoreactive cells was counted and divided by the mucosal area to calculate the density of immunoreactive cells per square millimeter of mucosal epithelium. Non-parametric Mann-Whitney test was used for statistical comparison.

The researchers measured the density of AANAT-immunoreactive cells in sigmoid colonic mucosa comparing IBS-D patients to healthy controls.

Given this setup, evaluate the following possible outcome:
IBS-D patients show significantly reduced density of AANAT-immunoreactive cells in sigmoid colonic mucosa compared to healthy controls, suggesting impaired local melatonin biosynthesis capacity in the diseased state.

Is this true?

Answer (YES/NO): NO